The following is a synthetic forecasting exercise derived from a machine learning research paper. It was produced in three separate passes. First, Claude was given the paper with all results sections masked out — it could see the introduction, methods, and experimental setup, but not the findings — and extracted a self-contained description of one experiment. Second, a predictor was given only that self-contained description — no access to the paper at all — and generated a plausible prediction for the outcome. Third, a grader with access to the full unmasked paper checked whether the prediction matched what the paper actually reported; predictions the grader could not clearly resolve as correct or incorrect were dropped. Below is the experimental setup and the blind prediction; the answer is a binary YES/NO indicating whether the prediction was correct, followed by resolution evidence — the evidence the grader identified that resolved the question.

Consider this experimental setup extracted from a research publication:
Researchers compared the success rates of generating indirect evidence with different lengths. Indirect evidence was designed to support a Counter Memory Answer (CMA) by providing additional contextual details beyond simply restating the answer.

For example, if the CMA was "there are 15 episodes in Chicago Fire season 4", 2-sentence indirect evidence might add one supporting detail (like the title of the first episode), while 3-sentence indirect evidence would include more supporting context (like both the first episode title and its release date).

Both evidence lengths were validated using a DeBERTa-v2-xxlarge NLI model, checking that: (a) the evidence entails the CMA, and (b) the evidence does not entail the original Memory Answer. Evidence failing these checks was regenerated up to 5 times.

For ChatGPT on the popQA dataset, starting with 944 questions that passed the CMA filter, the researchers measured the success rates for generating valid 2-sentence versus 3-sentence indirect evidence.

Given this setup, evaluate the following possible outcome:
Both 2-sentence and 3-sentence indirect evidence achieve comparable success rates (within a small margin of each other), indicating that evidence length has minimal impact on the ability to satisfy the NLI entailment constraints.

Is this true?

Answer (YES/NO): YES